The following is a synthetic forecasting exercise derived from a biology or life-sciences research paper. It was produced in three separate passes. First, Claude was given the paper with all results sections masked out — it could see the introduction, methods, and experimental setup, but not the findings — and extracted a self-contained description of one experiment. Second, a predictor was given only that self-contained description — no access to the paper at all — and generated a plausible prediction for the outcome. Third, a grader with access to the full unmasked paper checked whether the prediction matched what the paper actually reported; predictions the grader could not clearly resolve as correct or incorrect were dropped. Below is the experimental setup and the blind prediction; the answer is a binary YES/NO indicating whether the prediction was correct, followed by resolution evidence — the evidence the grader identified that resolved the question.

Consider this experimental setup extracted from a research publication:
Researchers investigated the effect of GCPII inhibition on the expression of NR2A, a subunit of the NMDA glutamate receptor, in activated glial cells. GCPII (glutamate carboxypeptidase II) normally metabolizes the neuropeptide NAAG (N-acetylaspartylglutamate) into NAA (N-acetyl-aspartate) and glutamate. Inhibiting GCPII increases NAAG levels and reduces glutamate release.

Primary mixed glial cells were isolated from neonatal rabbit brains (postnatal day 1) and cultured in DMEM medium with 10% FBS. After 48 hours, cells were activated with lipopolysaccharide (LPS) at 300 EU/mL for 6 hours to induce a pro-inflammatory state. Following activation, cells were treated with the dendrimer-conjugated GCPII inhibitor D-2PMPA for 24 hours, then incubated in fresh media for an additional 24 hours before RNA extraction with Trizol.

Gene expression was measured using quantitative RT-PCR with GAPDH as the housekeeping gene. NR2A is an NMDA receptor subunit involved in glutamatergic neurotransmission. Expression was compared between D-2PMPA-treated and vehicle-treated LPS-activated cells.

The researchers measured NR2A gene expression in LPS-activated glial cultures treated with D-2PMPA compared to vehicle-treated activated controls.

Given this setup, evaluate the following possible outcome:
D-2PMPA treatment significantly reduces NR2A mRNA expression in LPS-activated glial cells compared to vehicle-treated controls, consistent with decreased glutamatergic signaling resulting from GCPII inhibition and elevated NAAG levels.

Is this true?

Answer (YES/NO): NO